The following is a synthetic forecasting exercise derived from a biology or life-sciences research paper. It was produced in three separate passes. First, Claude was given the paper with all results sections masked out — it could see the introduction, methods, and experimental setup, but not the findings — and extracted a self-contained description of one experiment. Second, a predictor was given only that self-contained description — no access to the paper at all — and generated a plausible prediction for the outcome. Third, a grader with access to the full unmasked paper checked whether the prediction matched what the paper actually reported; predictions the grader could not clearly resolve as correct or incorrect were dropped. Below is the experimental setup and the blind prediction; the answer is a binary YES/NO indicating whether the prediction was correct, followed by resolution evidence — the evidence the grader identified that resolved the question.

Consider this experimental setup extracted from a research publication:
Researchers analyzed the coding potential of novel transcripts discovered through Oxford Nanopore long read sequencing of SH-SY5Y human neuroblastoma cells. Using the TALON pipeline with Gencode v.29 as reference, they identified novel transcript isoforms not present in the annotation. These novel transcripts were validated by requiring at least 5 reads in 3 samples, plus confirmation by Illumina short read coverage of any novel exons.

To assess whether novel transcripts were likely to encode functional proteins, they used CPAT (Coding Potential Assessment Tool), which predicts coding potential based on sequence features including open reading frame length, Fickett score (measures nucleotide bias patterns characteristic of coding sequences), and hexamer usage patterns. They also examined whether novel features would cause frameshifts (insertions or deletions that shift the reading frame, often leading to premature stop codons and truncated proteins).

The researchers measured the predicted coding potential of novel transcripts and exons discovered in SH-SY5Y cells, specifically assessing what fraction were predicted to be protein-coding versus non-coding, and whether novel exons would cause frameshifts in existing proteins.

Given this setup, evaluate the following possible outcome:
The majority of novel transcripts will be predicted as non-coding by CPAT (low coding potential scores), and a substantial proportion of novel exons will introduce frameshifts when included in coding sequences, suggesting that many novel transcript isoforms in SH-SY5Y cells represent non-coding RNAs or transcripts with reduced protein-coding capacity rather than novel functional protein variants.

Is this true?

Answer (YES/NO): YES